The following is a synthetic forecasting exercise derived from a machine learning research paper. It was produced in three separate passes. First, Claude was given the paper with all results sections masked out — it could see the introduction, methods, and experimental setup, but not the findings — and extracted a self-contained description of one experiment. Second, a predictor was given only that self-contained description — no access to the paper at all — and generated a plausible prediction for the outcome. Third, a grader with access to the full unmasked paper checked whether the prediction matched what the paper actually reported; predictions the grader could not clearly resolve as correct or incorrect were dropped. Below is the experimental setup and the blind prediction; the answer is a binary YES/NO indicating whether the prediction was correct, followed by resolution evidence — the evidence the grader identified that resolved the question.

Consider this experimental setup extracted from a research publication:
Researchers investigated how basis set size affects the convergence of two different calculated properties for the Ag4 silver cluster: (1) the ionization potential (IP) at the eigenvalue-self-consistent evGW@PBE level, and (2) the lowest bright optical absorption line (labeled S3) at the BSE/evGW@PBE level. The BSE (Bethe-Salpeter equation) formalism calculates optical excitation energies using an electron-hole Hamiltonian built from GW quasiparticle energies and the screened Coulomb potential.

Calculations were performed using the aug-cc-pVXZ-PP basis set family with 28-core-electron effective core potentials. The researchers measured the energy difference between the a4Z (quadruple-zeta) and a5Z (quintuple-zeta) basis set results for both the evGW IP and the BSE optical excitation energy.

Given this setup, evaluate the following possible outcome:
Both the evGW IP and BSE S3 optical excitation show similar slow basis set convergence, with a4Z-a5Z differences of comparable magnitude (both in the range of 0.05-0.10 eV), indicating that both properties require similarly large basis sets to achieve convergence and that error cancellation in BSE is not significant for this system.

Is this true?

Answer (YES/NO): NO